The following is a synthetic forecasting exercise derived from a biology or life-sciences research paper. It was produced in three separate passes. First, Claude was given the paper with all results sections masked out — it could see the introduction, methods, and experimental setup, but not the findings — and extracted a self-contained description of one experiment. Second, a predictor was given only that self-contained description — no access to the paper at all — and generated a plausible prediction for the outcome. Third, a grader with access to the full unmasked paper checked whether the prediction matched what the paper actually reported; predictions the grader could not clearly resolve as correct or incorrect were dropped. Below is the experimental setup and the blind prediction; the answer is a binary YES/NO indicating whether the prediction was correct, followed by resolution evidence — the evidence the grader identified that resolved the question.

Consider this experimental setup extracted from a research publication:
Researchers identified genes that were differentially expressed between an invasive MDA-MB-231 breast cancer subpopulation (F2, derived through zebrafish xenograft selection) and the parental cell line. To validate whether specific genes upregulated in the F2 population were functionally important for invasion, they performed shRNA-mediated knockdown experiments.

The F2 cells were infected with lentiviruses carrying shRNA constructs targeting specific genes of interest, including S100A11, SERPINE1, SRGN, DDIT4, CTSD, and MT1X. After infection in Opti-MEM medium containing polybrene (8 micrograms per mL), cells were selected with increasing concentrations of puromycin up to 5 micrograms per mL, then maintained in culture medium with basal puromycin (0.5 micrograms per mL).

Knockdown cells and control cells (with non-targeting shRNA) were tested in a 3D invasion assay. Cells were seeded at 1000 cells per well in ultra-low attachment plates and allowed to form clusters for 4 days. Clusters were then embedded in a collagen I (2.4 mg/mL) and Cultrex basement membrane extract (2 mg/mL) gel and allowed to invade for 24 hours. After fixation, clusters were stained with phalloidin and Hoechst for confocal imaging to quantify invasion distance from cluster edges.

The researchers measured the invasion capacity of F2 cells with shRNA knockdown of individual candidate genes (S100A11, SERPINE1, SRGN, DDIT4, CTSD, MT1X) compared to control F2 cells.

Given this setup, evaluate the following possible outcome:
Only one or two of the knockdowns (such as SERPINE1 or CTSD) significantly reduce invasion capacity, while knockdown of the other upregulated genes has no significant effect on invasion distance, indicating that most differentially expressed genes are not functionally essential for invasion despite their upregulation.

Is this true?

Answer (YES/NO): NO